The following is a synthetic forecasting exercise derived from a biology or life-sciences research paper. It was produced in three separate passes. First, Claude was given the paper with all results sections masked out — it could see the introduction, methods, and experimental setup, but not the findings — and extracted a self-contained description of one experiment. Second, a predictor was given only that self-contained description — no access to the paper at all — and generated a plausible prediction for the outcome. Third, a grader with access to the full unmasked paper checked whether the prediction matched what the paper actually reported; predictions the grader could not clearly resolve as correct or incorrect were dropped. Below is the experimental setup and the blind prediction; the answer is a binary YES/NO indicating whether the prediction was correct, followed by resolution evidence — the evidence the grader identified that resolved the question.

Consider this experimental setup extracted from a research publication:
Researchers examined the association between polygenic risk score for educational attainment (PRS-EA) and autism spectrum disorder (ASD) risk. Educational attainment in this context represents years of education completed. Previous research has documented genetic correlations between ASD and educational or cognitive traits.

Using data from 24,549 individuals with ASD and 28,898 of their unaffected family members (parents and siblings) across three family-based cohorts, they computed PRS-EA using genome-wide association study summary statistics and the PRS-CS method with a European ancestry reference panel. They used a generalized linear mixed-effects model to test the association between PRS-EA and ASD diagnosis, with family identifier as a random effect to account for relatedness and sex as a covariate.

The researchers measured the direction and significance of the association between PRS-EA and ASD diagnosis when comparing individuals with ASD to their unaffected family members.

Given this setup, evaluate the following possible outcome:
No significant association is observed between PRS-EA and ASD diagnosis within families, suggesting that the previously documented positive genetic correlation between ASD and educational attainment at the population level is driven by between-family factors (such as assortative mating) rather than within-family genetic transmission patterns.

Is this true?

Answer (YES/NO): NO